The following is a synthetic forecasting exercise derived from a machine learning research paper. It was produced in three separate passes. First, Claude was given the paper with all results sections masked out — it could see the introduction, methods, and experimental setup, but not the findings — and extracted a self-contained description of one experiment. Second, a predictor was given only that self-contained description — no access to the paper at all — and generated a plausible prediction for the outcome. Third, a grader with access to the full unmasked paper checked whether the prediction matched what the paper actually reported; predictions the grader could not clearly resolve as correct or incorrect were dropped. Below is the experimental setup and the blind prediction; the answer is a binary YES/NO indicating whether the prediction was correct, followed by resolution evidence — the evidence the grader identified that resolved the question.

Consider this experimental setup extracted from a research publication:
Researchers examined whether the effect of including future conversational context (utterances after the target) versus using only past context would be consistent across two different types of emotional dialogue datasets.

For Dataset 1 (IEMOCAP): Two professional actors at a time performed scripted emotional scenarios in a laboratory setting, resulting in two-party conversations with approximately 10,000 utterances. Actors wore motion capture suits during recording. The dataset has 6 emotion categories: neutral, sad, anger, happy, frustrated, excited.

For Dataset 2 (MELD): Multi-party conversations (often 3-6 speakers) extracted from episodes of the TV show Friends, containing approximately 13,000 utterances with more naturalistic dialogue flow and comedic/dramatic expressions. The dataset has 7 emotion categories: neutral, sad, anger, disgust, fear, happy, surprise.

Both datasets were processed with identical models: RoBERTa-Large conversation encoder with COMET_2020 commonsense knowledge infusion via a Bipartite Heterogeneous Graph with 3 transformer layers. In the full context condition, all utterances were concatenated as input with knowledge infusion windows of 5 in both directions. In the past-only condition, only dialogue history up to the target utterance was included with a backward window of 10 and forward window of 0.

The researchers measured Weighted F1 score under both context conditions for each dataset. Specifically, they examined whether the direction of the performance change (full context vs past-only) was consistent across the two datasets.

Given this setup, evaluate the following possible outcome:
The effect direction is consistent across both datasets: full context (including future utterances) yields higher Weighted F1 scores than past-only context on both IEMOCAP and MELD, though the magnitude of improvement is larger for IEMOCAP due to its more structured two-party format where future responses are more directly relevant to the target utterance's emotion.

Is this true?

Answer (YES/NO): NO